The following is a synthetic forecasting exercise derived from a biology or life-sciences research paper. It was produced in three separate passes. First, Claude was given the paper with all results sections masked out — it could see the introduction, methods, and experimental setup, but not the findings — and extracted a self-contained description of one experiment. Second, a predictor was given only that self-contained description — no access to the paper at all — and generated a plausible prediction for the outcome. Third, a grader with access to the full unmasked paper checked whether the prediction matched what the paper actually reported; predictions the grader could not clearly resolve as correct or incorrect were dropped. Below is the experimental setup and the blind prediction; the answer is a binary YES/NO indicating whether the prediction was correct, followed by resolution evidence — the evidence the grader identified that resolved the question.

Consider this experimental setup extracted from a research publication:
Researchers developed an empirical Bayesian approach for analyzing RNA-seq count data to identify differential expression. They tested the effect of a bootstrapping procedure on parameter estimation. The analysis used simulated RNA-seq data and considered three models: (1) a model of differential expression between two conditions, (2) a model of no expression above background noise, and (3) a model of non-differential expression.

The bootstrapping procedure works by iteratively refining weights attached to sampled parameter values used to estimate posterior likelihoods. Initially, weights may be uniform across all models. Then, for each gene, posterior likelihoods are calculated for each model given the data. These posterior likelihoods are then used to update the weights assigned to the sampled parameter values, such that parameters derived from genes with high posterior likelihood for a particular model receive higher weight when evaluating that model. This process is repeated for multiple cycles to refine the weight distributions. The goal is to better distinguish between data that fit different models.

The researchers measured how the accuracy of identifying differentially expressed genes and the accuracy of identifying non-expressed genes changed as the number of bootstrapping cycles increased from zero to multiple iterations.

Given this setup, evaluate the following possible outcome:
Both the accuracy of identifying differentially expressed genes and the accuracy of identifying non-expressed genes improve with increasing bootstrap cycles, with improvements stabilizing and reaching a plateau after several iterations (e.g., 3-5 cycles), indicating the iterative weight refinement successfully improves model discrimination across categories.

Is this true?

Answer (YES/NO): NO